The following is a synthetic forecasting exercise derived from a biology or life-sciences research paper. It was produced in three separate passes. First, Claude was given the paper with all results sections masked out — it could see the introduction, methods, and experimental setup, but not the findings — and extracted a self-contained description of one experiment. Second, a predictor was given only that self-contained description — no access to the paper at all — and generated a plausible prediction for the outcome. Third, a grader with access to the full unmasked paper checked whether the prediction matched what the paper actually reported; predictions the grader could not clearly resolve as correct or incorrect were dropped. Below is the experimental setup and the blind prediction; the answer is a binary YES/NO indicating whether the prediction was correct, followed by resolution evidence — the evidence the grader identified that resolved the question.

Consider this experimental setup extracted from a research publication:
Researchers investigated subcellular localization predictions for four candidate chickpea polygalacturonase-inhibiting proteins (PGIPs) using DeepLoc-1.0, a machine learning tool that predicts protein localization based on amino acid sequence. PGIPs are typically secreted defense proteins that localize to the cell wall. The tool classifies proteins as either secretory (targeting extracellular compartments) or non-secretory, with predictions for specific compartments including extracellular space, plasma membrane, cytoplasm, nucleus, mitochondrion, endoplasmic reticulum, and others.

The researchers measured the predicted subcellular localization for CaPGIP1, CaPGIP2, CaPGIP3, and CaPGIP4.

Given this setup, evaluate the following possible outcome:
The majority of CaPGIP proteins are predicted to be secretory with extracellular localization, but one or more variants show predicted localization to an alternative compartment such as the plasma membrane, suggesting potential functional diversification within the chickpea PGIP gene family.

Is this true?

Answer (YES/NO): YES